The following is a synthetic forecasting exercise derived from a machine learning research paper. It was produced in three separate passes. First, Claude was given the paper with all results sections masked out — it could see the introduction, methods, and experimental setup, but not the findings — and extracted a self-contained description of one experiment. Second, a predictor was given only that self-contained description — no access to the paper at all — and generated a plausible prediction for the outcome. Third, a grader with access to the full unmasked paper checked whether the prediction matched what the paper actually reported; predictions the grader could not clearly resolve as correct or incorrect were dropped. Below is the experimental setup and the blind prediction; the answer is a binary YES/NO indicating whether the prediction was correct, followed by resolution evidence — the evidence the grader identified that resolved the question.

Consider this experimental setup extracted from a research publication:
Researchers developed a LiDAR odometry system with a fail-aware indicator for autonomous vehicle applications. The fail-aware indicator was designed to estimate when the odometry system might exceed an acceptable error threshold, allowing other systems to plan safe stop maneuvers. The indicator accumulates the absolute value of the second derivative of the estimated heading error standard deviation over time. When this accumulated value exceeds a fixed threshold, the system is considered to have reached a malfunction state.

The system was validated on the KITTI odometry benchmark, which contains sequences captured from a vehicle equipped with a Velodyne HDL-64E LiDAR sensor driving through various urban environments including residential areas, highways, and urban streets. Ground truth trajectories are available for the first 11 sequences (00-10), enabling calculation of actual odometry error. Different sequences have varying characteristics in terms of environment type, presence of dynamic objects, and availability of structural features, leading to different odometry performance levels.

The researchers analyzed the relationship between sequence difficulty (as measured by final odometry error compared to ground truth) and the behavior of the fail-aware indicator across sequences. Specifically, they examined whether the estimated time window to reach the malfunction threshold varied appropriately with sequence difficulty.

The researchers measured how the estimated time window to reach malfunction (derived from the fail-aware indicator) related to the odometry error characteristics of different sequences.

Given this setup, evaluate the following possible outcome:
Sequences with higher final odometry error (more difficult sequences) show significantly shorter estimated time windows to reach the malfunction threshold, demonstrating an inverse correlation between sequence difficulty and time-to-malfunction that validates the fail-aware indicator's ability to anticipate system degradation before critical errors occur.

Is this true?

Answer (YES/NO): YES